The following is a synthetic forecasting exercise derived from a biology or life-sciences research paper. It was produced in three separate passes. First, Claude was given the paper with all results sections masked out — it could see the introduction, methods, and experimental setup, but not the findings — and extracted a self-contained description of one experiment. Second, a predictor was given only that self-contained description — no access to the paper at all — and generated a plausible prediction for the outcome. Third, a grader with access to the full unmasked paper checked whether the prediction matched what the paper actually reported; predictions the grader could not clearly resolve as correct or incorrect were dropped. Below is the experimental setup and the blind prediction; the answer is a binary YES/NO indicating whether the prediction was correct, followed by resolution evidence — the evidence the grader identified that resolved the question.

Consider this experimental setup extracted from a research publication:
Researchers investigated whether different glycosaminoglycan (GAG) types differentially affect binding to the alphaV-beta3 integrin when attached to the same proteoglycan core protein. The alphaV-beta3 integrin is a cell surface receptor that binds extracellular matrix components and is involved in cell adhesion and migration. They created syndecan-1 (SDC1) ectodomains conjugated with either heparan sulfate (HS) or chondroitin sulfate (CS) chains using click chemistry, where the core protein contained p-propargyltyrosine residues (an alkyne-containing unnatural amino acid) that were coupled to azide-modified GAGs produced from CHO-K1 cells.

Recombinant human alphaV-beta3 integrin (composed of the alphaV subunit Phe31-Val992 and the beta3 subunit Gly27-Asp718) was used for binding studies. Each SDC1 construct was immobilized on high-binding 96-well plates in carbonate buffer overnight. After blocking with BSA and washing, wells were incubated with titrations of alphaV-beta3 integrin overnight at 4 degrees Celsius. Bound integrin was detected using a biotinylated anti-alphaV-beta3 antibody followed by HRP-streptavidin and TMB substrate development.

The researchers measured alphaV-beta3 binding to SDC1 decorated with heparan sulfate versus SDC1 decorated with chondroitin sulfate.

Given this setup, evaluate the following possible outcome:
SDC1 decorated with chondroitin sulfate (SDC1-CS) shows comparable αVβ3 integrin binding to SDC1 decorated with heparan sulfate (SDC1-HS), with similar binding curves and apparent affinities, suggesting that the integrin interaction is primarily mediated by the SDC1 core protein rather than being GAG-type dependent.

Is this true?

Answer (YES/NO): NO